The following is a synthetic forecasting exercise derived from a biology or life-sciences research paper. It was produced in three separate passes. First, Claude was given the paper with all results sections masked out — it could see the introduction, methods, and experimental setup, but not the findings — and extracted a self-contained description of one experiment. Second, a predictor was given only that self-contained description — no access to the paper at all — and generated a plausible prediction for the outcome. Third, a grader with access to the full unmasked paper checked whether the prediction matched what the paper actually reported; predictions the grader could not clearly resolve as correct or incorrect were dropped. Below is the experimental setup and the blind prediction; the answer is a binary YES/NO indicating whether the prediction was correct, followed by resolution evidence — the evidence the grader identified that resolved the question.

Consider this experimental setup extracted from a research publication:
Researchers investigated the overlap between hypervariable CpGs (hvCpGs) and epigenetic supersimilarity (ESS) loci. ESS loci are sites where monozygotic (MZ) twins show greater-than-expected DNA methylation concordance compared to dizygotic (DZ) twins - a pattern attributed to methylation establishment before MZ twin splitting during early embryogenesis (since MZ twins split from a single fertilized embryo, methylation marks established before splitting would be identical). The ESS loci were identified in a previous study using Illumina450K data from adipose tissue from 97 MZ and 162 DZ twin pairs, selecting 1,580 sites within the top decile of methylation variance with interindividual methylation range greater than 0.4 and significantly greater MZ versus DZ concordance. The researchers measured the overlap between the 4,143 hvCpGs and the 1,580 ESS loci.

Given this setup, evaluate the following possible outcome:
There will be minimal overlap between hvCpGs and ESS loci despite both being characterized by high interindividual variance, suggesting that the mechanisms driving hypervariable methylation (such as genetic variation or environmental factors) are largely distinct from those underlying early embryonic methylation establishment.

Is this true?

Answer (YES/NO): NO